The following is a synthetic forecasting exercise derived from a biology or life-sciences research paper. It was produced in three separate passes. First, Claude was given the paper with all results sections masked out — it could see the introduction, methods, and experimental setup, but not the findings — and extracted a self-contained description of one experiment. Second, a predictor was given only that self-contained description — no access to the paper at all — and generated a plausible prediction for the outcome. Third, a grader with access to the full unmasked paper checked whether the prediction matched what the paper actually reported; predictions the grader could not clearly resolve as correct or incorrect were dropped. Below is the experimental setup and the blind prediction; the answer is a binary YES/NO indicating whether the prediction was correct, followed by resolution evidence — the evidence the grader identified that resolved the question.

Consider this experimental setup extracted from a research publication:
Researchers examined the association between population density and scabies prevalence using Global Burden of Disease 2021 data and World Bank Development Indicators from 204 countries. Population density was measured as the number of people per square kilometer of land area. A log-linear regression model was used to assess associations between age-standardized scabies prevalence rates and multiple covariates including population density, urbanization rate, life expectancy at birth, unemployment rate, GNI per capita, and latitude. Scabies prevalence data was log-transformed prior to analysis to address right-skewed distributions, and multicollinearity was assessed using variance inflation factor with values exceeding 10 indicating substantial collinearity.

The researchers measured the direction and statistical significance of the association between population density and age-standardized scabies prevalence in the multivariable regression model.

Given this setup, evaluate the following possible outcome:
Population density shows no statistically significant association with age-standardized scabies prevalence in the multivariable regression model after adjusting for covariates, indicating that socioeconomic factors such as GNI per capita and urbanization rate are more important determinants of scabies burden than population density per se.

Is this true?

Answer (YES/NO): NO